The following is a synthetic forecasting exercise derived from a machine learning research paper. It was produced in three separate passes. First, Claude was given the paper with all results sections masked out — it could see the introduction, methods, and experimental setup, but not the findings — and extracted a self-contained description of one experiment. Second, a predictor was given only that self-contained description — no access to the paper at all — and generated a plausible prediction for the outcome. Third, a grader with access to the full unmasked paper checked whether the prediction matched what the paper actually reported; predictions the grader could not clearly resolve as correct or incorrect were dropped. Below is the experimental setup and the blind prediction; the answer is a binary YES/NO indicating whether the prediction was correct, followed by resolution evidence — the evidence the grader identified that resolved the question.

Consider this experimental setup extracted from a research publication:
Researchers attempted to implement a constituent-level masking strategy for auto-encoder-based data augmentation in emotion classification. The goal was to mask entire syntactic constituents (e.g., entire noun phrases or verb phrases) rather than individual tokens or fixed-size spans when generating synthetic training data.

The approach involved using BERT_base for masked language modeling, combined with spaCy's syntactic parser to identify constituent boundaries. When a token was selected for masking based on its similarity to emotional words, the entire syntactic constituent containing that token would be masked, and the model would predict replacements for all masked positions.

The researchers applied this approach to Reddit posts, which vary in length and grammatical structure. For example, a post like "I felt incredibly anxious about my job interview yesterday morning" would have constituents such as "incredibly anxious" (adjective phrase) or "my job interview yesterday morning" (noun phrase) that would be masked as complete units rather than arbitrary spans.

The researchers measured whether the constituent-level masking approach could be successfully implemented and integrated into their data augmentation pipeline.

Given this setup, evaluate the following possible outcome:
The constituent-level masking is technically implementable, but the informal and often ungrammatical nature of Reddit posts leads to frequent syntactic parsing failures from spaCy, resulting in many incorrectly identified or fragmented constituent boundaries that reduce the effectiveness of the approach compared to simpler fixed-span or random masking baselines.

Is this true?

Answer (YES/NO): NO